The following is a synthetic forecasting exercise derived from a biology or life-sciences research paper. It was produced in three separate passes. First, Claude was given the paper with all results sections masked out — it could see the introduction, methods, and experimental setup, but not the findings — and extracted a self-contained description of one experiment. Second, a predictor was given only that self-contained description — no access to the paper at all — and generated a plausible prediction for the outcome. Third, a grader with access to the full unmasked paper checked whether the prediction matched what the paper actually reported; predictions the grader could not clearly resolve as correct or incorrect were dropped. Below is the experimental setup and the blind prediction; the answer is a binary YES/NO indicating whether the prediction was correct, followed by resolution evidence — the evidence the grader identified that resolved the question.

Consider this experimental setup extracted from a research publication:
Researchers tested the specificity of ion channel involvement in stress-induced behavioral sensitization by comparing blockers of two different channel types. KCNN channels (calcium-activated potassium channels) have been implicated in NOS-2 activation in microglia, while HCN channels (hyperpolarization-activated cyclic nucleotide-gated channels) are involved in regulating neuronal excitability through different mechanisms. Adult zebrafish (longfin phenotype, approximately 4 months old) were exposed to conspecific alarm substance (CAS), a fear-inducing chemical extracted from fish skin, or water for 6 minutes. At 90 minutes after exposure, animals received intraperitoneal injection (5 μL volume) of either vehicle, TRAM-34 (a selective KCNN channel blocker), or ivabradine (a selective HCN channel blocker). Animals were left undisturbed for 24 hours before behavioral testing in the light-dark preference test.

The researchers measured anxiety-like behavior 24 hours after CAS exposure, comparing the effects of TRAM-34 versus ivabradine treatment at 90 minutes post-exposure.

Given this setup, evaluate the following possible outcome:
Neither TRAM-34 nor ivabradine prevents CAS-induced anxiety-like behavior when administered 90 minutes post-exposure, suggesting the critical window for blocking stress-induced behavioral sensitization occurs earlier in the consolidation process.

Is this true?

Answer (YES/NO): NO